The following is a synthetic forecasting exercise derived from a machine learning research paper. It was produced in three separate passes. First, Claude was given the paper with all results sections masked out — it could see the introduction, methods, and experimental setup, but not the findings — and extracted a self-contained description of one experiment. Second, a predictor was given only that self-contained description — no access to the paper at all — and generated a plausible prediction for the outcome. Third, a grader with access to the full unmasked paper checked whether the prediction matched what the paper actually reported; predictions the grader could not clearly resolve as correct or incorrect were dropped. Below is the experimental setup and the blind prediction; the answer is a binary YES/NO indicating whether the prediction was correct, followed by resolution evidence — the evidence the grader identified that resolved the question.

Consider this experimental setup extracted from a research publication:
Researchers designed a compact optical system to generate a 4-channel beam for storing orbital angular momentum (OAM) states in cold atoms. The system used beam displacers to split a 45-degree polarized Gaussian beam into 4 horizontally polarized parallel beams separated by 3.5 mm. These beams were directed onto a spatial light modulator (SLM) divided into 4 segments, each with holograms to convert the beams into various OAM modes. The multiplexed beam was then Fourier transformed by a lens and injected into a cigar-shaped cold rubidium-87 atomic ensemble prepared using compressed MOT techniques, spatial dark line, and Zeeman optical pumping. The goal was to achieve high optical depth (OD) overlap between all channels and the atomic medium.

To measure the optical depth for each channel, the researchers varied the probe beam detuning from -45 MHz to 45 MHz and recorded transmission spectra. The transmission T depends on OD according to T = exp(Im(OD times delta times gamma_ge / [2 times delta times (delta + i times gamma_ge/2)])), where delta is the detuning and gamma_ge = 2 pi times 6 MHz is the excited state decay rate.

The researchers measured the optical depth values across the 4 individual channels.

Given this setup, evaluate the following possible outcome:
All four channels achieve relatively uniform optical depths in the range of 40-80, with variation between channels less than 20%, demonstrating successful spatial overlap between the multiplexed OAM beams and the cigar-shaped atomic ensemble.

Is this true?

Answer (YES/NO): NO